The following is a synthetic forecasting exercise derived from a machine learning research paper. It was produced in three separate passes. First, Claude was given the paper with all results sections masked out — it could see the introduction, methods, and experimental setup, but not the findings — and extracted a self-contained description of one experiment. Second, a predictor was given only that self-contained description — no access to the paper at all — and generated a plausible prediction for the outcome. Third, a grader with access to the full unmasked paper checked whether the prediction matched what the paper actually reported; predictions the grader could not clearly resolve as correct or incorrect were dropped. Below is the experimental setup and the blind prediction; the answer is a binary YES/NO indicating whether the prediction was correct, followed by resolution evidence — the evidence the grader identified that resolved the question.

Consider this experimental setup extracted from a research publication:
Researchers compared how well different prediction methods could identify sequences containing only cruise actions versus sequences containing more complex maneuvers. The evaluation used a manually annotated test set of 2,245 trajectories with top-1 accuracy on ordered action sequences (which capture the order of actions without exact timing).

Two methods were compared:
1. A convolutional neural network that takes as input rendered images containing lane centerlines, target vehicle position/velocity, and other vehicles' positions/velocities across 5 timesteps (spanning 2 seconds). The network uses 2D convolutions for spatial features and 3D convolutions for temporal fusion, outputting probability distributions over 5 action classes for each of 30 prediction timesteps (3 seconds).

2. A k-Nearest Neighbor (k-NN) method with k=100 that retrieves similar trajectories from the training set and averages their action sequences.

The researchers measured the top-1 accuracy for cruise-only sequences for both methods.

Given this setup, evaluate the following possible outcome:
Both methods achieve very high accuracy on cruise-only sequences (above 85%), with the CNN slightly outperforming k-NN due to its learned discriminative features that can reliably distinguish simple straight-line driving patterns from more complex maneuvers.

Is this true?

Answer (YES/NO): NO